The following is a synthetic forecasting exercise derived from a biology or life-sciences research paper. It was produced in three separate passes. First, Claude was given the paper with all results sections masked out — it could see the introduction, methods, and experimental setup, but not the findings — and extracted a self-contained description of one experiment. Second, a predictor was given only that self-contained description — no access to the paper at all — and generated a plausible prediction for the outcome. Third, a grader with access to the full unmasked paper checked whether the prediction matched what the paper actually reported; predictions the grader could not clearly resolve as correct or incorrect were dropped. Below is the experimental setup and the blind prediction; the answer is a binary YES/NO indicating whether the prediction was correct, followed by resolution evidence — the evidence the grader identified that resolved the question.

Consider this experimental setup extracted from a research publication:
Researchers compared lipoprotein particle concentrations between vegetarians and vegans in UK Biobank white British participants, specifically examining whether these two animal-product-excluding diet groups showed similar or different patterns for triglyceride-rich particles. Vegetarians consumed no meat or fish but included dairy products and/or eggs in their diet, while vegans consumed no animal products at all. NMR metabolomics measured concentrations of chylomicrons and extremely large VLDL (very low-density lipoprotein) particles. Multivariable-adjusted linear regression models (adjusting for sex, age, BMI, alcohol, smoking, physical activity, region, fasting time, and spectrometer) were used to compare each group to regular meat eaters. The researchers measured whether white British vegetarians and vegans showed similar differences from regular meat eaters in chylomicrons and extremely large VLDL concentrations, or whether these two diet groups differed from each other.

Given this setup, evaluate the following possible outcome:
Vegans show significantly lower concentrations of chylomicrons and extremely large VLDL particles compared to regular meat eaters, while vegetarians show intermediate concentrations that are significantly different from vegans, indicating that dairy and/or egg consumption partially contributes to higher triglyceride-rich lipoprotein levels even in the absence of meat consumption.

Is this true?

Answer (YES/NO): NO